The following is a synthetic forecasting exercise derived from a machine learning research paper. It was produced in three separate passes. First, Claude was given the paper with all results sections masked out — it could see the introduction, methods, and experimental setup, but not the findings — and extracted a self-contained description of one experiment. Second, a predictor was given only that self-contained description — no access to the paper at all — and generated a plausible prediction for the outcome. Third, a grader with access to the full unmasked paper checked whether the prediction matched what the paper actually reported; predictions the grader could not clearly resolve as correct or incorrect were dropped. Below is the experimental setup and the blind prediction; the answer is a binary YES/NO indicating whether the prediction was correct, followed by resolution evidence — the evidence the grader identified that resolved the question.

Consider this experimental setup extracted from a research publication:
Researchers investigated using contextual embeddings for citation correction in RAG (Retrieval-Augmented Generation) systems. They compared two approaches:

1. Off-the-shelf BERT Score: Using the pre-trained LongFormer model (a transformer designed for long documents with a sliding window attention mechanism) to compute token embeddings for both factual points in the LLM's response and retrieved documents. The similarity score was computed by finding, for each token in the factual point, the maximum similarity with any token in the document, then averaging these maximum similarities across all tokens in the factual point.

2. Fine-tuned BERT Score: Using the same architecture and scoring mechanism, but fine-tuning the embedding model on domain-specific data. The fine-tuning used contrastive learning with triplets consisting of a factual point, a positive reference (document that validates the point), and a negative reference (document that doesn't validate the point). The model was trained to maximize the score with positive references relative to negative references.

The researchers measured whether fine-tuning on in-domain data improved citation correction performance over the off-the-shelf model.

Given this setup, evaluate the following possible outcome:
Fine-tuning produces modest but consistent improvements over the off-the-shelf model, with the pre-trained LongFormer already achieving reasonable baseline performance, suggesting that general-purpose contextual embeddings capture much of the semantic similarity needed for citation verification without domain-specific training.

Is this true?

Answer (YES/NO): NO